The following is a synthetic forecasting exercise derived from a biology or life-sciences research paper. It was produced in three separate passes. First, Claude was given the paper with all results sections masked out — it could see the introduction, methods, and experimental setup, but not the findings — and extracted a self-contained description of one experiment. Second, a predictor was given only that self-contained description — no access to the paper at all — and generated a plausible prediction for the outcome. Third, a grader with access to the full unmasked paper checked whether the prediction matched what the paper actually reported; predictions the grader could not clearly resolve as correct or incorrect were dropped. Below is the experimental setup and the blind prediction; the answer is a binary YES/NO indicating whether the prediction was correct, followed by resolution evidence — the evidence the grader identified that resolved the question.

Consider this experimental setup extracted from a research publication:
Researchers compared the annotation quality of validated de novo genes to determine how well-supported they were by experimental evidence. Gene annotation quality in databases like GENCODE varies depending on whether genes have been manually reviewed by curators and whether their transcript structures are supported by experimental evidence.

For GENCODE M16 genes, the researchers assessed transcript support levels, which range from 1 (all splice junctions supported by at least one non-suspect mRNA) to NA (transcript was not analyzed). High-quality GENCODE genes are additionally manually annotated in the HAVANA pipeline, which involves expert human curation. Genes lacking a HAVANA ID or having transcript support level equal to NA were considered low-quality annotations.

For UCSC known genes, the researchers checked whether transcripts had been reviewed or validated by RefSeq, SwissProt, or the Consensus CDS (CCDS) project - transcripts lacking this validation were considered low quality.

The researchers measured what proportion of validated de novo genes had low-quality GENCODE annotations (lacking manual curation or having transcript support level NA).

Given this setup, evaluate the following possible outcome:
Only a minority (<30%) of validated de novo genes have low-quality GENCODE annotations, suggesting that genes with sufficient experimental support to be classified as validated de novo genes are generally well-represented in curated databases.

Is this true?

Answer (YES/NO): YES